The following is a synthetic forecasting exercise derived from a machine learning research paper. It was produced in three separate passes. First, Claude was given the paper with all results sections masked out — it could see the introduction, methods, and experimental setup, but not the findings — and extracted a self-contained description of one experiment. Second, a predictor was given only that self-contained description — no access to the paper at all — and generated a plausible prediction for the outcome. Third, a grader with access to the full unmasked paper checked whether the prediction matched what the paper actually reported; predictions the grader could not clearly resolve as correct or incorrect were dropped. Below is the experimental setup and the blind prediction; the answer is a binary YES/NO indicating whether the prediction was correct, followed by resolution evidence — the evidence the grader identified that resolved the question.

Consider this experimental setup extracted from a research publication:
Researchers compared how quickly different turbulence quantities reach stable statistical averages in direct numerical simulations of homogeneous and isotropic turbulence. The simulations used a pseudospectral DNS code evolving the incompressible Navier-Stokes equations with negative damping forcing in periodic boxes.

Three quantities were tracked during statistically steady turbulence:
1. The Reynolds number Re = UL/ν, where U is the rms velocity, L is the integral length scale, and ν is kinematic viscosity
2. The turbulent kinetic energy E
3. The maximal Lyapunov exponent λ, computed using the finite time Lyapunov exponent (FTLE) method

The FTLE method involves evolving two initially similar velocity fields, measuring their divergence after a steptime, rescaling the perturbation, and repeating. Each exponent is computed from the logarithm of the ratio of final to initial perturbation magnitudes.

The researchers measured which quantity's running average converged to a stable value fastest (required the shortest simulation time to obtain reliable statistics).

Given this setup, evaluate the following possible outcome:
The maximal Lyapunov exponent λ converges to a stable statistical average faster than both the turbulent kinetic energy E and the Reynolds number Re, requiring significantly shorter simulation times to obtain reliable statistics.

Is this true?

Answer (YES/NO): YES